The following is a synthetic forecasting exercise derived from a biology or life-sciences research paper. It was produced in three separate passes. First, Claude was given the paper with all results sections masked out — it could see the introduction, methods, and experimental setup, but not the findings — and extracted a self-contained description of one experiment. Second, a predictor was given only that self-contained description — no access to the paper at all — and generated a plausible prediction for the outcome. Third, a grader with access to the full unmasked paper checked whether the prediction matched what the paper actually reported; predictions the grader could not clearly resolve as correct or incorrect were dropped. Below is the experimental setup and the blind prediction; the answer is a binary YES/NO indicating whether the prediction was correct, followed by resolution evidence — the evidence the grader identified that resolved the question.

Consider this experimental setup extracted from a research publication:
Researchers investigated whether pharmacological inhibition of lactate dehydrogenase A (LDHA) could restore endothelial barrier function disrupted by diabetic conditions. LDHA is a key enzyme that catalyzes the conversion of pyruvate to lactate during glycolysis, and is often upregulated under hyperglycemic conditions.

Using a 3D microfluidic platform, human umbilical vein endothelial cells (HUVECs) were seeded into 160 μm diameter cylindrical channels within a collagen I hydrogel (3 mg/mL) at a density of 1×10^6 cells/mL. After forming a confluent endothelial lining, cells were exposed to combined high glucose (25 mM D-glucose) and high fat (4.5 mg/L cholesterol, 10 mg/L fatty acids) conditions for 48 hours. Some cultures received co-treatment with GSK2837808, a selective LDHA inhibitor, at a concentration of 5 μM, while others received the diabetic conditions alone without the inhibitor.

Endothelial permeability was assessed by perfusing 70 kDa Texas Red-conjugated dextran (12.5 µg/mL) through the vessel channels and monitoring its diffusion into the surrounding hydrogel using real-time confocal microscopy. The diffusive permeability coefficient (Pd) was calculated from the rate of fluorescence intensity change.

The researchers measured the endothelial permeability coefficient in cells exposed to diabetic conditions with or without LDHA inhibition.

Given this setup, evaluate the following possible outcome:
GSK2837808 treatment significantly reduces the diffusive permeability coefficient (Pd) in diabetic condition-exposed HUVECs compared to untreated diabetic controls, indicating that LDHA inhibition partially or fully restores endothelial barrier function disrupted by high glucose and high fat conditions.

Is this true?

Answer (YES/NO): YES